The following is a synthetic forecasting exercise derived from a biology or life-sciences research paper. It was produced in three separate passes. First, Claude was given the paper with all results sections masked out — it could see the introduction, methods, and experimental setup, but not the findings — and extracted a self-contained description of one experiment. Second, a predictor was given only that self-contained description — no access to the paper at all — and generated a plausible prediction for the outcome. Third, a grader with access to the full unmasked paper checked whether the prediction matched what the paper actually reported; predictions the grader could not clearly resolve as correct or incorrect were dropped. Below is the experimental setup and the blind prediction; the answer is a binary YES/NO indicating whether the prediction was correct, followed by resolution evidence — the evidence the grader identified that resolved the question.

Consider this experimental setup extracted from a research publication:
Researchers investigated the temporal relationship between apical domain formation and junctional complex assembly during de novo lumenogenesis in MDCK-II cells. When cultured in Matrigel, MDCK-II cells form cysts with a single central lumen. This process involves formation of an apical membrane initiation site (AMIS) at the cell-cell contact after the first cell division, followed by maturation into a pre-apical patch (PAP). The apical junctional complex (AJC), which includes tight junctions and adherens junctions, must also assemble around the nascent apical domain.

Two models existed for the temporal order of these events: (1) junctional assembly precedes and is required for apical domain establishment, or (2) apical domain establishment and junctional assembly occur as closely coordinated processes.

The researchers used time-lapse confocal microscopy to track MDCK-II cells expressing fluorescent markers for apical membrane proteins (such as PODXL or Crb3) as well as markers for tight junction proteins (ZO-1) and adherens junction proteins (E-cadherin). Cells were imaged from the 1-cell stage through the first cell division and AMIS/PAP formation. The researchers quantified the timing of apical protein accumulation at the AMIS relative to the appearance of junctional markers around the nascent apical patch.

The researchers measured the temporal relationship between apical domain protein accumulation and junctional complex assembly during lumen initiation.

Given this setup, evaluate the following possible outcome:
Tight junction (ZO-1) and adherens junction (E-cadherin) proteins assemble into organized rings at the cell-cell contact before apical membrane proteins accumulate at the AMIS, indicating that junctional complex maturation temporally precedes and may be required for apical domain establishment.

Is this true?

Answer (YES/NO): NO